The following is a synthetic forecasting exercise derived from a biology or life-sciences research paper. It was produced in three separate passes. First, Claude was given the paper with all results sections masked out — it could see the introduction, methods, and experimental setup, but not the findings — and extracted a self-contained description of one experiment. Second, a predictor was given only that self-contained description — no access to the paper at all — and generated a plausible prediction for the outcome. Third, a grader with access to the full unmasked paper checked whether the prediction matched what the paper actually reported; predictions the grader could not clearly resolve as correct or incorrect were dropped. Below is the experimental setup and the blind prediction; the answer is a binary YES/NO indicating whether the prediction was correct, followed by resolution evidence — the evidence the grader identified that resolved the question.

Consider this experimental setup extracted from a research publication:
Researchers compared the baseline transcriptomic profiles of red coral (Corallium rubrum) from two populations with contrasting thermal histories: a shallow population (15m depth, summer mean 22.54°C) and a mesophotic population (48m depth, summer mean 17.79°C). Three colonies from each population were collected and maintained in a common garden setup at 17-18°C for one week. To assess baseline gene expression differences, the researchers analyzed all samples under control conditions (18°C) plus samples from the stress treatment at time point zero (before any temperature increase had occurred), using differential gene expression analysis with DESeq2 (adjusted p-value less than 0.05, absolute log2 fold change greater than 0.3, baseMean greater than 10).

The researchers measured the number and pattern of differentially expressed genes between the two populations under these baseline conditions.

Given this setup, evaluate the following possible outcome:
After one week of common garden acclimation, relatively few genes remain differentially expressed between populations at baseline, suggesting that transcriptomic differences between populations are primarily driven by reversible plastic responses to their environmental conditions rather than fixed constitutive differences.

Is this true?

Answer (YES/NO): NO